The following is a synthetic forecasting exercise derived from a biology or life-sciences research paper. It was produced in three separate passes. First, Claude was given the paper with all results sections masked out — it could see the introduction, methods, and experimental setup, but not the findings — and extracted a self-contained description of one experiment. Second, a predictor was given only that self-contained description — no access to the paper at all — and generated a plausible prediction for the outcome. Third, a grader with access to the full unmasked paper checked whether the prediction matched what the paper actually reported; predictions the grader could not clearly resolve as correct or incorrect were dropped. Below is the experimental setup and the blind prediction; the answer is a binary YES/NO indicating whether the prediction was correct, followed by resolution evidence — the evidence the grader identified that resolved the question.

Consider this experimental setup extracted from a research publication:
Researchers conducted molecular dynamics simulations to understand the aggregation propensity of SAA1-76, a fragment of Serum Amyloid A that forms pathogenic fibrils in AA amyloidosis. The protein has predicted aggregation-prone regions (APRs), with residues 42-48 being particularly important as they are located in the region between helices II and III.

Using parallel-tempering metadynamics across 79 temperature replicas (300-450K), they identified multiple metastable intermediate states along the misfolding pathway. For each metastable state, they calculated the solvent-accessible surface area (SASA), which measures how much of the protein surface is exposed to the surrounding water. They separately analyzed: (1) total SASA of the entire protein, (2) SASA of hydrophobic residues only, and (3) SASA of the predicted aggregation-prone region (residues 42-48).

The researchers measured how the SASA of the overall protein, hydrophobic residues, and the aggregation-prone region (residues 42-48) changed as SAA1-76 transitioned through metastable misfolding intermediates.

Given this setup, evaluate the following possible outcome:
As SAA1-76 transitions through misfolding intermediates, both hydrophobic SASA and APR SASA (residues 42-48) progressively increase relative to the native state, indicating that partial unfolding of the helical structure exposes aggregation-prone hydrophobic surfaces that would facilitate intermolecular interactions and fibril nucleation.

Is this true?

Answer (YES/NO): NO